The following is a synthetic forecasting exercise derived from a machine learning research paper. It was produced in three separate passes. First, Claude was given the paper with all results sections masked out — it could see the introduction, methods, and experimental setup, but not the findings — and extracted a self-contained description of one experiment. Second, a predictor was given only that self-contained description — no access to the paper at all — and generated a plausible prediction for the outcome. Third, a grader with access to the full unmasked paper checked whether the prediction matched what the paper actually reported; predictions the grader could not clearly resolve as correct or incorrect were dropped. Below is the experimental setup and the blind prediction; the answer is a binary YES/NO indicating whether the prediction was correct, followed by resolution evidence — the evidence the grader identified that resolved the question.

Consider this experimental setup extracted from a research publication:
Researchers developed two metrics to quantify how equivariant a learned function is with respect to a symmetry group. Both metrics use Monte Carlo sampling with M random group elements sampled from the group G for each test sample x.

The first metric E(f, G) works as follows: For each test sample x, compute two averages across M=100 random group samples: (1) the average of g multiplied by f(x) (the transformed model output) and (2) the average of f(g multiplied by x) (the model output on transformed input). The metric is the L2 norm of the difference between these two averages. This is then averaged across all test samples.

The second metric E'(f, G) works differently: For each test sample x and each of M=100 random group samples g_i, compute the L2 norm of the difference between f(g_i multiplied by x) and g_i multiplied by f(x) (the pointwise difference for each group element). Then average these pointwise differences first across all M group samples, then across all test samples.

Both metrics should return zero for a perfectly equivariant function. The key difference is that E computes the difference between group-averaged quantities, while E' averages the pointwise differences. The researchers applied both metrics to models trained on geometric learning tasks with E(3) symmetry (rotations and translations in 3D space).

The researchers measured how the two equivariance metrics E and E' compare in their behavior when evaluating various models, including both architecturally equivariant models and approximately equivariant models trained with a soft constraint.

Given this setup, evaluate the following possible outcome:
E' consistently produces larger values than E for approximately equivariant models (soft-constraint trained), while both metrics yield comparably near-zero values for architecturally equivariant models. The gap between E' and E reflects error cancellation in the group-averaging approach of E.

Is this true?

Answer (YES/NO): NO